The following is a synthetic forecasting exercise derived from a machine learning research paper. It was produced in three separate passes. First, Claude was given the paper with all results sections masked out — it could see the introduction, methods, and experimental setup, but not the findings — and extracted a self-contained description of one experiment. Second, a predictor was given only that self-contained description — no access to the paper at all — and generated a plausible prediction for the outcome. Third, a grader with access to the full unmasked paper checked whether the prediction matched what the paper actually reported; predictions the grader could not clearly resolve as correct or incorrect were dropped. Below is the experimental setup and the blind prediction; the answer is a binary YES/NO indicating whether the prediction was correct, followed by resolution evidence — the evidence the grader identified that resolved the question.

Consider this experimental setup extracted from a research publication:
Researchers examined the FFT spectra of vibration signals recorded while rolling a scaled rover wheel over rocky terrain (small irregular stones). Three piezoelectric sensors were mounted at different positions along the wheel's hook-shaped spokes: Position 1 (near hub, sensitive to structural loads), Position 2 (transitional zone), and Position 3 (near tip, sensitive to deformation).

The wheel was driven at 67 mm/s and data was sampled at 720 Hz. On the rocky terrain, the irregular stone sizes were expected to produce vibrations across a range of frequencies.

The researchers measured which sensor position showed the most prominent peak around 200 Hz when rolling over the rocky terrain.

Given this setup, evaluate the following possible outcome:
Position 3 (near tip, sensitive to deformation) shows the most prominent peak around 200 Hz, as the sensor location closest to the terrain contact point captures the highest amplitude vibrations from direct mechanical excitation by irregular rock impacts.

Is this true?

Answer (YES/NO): NO